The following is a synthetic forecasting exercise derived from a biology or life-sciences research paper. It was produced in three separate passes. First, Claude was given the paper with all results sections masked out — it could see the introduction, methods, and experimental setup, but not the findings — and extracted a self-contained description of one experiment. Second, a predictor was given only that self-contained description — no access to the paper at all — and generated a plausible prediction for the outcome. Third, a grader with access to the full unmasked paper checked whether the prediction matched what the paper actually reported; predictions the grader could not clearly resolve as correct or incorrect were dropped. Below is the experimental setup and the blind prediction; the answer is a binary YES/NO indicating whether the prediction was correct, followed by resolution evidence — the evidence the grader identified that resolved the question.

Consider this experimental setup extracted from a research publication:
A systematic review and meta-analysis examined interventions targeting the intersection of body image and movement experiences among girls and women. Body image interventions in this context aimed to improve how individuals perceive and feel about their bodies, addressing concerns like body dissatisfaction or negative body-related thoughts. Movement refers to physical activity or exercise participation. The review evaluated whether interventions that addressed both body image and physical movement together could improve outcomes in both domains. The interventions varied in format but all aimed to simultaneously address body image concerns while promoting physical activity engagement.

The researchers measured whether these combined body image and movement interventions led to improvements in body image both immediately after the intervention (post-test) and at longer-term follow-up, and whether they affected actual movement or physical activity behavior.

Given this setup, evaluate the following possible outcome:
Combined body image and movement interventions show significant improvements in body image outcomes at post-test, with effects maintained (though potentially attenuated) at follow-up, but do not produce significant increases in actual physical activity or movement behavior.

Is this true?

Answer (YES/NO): NO